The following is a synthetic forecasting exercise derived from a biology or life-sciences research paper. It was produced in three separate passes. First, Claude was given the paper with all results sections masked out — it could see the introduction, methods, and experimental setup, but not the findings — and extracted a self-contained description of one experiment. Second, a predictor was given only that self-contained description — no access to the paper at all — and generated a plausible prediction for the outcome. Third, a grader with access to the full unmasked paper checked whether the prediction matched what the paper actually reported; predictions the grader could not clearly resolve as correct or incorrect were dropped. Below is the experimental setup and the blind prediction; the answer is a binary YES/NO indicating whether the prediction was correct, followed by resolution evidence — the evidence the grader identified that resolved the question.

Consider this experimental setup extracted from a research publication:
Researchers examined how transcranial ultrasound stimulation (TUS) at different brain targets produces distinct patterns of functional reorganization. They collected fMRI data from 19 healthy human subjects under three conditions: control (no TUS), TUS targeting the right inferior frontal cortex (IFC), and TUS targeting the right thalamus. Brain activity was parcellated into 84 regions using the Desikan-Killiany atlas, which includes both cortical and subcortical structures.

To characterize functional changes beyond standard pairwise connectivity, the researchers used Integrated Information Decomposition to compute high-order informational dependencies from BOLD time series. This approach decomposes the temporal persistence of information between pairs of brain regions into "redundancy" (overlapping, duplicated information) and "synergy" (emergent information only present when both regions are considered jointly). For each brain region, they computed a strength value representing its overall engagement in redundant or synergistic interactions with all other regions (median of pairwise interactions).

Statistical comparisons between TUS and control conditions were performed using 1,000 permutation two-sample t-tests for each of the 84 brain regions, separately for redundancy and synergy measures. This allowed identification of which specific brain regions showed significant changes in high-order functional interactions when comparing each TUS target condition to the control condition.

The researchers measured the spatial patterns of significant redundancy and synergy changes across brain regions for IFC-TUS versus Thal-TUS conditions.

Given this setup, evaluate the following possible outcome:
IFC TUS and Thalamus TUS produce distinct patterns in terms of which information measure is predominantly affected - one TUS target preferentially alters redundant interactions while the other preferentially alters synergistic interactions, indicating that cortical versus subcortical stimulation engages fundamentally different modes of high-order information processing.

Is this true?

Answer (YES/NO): YES